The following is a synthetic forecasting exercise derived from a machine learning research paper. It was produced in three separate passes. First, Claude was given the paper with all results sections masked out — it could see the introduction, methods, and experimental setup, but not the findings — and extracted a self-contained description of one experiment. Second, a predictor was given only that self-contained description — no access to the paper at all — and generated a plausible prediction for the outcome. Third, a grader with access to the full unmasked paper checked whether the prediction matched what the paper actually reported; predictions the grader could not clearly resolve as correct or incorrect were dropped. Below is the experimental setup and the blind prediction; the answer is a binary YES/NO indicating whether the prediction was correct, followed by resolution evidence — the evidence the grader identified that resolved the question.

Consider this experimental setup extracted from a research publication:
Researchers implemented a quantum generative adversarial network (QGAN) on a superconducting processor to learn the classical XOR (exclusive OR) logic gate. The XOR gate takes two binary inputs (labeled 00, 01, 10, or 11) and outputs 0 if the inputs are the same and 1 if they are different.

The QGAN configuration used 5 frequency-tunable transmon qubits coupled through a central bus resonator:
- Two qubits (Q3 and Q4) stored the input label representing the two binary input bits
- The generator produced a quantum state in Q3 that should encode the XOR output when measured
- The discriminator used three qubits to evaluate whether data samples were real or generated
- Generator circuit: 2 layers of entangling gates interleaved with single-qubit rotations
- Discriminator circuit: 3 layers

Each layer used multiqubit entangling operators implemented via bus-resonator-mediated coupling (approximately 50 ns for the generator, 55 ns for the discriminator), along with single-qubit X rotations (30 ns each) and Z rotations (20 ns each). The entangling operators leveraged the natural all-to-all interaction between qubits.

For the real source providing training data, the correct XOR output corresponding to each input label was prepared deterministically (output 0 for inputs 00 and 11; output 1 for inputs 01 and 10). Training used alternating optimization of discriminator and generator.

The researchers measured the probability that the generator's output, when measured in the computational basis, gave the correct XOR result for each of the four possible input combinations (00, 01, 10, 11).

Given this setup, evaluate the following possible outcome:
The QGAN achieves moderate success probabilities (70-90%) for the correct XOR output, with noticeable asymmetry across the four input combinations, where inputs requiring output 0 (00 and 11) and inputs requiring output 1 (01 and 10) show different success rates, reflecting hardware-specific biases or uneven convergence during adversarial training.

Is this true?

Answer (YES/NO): NO